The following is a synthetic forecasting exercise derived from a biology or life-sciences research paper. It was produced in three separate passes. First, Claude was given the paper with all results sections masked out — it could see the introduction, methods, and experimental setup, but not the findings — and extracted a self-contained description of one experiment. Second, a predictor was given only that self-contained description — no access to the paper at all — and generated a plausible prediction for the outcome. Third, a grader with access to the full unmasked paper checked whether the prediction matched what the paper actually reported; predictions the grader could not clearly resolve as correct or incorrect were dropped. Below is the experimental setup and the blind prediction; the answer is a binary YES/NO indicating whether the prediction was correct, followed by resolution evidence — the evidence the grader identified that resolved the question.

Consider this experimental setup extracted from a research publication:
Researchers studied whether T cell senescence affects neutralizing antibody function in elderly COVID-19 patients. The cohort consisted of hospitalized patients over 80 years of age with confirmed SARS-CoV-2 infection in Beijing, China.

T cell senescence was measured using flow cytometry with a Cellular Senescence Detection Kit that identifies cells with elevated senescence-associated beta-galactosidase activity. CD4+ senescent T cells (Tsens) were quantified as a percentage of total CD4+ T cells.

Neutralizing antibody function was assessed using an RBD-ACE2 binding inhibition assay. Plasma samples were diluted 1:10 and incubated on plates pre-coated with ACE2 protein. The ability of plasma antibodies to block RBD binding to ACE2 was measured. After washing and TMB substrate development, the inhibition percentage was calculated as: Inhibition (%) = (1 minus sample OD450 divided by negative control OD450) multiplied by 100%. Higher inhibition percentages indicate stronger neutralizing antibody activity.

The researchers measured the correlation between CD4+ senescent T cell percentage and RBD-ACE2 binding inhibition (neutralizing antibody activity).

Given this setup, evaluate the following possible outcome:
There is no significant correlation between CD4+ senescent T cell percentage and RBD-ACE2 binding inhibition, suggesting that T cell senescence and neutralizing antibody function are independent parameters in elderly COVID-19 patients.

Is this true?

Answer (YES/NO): NO